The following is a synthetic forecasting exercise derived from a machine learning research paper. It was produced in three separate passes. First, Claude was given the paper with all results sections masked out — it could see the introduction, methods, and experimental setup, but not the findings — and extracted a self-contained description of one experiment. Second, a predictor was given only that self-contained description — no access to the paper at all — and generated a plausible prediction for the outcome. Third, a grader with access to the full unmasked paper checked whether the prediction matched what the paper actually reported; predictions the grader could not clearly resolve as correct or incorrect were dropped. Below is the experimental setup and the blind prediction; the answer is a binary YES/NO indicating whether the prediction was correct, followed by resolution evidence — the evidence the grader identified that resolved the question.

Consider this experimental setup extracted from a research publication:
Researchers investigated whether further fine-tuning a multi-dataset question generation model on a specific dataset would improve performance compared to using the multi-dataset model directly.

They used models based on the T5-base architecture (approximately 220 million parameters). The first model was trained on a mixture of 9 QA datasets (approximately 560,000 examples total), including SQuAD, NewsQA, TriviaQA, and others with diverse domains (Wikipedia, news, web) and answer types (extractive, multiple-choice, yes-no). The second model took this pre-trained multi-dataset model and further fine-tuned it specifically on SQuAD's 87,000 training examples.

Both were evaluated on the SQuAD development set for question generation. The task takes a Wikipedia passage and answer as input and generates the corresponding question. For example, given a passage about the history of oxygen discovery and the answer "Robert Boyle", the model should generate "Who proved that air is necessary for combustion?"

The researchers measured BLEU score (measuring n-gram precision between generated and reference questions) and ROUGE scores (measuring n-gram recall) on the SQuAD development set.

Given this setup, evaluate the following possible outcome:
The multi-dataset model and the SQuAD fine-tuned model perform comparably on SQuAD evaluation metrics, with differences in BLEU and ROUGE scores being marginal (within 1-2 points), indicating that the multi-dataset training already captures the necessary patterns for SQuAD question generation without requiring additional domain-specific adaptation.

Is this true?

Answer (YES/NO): YES